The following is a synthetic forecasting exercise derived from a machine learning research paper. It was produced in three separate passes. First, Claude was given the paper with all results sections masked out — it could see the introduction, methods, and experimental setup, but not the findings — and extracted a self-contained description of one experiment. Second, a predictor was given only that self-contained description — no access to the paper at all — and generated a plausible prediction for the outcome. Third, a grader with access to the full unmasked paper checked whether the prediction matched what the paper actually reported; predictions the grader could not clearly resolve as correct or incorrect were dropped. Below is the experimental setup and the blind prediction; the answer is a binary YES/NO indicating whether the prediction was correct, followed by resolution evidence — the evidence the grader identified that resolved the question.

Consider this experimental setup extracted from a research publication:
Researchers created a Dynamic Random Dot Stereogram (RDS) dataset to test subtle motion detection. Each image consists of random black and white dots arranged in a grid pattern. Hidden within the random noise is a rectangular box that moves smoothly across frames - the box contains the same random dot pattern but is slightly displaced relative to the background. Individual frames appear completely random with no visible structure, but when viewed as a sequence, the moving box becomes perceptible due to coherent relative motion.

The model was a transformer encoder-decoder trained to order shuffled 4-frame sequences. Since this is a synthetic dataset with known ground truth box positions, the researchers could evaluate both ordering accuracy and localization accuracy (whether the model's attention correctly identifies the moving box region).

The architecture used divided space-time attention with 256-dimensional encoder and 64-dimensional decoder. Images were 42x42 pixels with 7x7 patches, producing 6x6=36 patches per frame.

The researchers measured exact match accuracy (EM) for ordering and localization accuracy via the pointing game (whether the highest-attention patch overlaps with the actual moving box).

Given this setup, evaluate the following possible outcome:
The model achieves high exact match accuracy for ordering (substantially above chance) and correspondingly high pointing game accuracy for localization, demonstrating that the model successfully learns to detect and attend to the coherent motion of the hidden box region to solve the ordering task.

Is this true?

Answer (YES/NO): YES